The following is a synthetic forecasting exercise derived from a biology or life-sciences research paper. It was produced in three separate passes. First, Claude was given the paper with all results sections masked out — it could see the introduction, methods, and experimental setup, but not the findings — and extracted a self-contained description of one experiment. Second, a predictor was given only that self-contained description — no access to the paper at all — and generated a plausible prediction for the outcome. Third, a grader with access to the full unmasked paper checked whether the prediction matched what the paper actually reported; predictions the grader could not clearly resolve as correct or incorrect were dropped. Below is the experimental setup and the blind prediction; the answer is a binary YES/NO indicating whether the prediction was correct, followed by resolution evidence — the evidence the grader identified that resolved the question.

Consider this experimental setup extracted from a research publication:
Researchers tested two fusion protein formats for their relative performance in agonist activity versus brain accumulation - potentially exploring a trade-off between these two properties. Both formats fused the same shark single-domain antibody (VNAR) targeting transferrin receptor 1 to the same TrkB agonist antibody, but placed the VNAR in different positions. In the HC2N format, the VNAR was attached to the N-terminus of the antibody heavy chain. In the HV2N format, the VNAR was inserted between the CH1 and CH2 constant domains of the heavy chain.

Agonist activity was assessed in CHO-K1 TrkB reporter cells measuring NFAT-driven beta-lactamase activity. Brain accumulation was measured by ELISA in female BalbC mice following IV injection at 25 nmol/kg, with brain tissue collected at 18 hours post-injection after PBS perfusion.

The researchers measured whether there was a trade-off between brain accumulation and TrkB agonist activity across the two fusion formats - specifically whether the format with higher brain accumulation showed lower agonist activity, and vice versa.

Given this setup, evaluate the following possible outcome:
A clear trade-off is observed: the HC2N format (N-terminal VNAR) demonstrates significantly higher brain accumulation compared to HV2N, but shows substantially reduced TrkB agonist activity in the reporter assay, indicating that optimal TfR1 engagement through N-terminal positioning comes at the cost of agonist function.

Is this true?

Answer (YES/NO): YES